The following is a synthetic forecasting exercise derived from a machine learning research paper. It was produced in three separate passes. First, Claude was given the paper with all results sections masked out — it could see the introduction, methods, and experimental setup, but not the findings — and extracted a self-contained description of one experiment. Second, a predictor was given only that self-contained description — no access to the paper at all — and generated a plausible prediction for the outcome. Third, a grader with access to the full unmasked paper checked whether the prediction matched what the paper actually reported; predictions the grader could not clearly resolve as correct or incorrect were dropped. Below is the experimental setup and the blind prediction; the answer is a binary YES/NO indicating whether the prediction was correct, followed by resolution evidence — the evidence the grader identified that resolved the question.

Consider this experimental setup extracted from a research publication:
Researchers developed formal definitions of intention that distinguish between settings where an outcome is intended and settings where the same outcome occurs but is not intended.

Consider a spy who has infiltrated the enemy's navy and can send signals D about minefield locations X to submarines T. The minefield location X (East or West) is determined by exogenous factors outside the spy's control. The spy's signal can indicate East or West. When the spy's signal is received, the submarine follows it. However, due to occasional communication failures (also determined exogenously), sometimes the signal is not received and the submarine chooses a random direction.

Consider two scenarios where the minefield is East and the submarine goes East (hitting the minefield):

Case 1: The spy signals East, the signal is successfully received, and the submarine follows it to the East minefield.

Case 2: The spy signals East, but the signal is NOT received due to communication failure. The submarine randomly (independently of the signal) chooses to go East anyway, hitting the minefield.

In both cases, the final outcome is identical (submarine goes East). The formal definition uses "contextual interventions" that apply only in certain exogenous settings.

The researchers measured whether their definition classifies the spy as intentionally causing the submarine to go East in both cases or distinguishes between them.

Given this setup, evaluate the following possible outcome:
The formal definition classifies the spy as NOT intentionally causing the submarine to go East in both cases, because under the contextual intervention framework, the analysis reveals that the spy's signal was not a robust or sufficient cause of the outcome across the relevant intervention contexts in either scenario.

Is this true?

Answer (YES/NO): NO